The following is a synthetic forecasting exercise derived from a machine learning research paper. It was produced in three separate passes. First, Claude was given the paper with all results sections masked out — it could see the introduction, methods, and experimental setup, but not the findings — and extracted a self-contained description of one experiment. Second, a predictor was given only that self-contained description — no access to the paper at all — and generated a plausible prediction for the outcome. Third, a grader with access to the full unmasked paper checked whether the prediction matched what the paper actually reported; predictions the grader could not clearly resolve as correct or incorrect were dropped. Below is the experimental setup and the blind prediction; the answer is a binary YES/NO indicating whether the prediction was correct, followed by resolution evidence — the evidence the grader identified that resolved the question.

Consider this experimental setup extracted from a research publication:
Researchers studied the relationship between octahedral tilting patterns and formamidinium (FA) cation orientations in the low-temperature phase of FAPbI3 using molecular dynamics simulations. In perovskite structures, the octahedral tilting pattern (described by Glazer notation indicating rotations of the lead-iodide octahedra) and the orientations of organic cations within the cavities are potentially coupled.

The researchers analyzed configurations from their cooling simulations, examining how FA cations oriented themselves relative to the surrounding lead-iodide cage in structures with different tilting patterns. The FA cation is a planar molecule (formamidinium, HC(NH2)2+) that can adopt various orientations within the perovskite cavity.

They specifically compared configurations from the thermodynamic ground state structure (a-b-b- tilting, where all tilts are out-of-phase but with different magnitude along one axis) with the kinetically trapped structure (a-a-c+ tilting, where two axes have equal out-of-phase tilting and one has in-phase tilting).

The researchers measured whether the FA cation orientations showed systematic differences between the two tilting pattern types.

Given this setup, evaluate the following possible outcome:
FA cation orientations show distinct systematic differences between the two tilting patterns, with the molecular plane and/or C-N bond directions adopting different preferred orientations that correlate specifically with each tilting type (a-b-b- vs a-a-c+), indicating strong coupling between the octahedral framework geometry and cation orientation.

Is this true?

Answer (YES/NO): YES